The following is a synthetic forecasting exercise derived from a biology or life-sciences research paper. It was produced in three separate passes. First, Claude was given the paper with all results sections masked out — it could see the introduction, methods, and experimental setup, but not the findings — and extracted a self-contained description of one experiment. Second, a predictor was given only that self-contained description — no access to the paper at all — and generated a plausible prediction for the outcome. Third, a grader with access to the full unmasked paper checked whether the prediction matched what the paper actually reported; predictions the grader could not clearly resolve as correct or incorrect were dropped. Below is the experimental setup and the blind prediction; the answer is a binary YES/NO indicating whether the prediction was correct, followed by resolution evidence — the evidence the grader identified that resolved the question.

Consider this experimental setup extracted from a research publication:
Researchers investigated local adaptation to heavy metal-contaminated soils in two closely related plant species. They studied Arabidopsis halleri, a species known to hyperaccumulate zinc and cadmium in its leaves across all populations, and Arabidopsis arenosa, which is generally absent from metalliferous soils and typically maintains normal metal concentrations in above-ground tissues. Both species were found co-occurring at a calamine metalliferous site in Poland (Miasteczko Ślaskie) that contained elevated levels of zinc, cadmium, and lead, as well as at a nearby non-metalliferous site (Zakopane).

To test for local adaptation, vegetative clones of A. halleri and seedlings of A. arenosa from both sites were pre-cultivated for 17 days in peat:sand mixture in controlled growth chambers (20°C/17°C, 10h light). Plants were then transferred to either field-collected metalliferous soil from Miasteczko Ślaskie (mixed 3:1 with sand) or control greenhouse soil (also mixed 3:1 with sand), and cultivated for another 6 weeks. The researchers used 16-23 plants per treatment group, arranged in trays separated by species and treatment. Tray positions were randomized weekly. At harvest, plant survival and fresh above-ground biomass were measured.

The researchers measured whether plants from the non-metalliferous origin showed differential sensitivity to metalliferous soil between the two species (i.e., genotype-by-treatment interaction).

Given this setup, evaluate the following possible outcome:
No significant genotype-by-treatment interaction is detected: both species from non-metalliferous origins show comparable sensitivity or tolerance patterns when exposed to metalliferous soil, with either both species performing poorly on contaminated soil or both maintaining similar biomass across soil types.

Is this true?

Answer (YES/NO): NO